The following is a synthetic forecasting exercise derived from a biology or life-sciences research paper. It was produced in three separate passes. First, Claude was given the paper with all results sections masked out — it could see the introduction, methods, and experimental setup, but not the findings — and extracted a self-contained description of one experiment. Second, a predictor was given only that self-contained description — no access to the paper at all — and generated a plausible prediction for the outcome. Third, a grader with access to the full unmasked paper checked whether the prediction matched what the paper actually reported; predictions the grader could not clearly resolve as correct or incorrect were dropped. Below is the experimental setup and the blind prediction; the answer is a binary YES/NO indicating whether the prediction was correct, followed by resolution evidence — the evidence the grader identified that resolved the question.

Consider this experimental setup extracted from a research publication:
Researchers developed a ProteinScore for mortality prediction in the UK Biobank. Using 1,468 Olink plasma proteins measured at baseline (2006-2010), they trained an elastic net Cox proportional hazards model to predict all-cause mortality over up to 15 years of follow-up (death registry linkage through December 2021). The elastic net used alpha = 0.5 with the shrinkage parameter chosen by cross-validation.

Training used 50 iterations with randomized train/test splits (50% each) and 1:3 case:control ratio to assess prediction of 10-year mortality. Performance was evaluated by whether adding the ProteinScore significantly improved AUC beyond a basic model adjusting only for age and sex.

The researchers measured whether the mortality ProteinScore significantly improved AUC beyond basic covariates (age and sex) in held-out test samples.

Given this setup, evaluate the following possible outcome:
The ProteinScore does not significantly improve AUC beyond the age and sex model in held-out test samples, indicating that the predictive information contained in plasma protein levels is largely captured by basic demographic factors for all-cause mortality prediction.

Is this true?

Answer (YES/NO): NO